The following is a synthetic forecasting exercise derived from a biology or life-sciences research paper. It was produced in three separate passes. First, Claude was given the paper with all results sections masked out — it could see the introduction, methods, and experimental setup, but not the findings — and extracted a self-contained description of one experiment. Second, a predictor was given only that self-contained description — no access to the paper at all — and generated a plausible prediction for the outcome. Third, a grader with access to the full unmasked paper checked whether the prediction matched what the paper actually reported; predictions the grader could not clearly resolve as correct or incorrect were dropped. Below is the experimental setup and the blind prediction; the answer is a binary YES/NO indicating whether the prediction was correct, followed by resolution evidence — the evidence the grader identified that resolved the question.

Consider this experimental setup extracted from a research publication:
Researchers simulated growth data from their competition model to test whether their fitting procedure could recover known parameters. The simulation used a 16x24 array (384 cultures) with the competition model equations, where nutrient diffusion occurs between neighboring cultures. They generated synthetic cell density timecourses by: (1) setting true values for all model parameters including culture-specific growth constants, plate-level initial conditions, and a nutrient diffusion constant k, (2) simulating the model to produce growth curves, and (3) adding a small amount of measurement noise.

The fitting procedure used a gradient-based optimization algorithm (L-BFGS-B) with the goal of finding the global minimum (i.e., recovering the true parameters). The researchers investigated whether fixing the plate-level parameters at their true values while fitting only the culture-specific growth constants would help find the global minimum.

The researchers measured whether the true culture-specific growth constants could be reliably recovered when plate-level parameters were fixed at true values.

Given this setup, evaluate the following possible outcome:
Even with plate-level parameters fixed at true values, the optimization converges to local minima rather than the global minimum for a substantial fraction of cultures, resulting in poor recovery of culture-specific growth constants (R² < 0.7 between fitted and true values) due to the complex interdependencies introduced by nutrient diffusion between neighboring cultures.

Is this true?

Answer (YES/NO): NO